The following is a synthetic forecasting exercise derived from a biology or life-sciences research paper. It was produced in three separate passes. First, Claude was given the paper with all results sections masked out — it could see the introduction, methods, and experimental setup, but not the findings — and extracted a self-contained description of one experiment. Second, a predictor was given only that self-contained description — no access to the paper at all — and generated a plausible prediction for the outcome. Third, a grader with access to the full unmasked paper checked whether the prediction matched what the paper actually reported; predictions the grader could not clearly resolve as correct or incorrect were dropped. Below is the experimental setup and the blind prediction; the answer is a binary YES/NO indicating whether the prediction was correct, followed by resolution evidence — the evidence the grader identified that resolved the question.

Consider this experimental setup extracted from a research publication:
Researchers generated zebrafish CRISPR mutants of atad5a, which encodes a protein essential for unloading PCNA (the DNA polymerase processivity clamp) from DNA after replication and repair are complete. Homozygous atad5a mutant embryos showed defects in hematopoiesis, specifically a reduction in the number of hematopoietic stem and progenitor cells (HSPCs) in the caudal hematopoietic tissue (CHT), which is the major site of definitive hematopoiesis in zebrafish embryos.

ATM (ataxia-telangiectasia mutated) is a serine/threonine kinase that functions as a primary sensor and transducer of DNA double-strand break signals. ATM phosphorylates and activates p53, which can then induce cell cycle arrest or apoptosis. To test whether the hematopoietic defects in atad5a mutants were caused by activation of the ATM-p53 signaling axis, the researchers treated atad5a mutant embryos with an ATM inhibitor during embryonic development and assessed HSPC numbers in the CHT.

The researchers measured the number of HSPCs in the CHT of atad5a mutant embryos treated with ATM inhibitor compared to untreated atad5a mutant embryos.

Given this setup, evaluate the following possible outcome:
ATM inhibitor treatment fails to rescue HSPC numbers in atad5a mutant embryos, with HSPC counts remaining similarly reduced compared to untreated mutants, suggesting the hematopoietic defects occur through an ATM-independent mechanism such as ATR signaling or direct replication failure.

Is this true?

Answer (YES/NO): NO